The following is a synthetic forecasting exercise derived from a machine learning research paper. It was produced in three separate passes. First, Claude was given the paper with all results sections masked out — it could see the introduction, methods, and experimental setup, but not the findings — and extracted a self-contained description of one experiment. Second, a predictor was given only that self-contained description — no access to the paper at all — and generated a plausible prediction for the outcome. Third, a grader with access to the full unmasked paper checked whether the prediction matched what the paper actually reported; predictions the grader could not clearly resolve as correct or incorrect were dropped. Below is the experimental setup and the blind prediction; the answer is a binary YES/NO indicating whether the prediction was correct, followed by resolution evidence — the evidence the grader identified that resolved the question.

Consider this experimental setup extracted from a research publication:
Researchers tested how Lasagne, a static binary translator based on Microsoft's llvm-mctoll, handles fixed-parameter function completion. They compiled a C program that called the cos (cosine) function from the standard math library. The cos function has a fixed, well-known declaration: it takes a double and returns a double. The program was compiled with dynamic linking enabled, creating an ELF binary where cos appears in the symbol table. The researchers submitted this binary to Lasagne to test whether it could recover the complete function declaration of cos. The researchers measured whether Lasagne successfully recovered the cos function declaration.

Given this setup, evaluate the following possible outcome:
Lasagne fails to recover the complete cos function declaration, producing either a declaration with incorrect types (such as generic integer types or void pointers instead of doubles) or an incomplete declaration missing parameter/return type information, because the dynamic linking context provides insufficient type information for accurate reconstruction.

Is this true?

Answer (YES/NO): YES